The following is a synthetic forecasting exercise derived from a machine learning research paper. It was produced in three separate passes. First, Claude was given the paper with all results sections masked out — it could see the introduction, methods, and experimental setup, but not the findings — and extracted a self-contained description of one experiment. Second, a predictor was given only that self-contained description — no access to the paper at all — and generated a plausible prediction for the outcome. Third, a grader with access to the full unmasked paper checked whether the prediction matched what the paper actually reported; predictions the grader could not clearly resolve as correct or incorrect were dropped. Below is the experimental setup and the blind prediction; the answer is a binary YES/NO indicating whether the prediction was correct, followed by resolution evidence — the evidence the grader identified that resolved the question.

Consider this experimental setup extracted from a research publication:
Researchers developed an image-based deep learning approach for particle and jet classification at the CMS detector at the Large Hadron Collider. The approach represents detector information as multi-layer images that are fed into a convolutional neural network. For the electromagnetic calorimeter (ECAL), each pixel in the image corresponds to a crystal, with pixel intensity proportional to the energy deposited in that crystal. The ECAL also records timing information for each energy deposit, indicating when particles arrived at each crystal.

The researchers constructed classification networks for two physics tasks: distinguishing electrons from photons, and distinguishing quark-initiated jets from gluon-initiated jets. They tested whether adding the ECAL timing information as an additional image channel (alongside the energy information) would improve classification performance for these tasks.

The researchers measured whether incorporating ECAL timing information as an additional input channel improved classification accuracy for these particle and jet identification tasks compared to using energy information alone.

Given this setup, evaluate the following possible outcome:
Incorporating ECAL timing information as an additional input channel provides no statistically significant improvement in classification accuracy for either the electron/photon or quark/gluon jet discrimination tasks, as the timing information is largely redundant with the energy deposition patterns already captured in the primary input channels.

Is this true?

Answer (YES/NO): YES